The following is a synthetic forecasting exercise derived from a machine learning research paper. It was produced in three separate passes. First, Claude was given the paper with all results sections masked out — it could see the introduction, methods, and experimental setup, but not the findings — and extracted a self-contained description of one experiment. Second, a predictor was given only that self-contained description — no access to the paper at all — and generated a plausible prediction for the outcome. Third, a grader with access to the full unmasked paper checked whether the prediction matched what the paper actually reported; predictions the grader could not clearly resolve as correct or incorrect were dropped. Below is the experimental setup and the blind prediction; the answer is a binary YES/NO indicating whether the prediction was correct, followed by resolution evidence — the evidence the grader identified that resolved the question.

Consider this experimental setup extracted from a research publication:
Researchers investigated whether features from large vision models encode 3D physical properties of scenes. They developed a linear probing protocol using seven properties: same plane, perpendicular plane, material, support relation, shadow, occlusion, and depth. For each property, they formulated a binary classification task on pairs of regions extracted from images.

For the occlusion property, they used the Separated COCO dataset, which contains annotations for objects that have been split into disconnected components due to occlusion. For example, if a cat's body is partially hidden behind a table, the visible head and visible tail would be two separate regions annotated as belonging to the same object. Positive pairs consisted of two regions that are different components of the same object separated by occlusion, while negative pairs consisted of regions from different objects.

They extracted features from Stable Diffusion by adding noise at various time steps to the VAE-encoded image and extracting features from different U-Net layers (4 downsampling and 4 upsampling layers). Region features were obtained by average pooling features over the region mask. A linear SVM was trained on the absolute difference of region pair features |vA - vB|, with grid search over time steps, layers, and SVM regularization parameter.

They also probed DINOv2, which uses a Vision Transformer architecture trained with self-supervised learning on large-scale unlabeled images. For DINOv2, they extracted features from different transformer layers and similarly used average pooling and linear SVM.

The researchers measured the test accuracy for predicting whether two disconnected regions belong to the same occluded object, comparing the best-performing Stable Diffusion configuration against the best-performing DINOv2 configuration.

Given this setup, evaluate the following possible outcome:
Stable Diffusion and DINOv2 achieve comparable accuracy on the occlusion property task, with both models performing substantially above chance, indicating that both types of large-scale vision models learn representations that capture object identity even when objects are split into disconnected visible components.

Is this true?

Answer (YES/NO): YES